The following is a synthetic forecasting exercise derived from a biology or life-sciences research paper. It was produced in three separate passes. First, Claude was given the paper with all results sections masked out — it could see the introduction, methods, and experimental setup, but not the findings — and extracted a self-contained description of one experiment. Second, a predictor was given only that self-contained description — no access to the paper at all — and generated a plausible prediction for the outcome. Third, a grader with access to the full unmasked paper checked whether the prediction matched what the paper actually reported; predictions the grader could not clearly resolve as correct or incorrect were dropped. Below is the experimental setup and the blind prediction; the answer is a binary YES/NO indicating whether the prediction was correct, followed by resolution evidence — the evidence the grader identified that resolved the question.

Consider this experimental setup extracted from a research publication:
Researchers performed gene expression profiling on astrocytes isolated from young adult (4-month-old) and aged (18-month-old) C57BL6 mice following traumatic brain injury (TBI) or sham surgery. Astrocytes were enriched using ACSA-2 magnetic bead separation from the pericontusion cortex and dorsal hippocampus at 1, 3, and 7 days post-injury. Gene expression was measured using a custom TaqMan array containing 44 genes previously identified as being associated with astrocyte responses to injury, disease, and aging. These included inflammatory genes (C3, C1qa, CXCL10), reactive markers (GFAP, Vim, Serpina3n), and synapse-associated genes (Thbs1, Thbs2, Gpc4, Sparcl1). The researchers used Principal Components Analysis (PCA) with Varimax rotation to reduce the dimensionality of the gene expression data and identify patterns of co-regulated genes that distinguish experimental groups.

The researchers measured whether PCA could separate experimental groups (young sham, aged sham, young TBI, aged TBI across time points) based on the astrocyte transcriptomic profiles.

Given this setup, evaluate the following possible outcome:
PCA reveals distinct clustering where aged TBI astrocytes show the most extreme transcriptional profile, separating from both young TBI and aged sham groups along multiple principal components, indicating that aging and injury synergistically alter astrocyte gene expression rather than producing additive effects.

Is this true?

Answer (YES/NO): NO